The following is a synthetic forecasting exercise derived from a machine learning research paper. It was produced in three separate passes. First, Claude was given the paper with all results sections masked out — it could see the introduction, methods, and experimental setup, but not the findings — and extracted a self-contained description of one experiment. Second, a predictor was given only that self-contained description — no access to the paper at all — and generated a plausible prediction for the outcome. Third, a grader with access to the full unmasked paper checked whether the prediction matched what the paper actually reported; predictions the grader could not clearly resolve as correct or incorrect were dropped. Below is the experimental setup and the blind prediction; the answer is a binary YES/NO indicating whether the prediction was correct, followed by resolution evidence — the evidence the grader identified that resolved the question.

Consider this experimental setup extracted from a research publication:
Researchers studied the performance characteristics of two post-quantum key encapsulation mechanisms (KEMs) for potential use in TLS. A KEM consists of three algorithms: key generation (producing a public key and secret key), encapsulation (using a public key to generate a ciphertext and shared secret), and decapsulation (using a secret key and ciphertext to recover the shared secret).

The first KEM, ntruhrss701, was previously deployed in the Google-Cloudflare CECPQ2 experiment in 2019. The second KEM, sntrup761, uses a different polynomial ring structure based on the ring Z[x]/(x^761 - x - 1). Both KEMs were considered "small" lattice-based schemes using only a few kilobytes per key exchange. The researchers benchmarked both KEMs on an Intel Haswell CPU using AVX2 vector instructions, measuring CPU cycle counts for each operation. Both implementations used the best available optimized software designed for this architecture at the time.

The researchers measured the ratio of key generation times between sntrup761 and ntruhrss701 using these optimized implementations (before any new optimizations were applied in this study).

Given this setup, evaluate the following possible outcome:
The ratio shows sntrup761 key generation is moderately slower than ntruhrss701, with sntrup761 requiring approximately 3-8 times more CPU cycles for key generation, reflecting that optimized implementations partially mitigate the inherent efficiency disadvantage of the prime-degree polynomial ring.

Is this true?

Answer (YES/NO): YES